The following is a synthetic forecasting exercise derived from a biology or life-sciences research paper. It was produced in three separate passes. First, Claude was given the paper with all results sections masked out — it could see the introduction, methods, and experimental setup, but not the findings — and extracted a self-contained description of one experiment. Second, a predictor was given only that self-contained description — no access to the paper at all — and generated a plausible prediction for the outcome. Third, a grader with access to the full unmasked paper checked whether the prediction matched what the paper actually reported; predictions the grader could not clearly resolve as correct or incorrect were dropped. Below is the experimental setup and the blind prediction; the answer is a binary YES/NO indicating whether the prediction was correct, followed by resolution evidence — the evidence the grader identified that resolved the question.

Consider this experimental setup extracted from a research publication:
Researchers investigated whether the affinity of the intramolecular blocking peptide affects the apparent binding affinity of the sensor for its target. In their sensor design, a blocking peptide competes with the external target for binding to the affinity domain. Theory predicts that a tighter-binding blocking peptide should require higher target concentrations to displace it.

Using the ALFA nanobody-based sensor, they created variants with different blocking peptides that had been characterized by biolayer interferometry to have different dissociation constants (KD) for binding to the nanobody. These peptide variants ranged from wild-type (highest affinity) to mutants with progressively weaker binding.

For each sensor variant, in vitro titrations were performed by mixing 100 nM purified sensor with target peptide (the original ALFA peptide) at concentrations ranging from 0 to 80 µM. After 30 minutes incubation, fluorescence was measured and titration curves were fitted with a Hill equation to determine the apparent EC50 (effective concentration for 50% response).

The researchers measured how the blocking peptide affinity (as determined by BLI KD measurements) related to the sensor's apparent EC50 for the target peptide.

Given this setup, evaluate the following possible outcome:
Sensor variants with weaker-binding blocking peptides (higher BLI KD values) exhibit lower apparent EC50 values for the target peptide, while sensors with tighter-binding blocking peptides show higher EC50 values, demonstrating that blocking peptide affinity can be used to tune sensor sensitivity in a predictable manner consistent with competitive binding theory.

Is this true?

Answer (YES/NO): YES